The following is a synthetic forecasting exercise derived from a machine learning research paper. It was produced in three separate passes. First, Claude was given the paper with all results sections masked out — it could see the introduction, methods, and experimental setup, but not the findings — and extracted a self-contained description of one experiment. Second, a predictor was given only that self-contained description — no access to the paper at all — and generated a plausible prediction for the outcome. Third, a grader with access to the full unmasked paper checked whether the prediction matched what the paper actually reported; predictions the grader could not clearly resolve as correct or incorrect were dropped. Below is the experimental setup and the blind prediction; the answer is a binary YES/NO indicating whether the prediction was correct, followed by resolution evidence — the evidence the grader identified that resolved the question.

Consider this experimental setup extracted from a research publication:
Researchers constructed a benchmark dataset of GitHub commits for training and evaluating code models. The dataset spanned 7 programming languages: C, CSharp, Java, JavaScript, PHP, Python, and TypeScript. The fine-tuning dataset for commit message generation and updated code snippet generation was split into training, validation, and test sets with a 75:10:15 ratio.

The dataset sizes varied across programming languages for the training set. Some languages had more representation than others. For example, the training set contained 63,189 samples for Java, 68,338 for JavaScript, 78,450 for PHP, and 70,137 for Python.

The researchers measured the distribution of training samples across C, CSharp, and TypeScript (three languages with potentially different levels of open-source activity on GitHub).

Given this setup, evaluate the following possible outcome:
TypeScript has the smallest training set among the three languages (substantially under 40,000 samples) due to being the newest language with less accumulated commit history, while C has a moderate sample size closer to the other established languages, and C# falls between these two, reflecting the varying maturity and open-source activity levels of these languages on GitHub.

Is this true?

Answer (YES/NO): NO